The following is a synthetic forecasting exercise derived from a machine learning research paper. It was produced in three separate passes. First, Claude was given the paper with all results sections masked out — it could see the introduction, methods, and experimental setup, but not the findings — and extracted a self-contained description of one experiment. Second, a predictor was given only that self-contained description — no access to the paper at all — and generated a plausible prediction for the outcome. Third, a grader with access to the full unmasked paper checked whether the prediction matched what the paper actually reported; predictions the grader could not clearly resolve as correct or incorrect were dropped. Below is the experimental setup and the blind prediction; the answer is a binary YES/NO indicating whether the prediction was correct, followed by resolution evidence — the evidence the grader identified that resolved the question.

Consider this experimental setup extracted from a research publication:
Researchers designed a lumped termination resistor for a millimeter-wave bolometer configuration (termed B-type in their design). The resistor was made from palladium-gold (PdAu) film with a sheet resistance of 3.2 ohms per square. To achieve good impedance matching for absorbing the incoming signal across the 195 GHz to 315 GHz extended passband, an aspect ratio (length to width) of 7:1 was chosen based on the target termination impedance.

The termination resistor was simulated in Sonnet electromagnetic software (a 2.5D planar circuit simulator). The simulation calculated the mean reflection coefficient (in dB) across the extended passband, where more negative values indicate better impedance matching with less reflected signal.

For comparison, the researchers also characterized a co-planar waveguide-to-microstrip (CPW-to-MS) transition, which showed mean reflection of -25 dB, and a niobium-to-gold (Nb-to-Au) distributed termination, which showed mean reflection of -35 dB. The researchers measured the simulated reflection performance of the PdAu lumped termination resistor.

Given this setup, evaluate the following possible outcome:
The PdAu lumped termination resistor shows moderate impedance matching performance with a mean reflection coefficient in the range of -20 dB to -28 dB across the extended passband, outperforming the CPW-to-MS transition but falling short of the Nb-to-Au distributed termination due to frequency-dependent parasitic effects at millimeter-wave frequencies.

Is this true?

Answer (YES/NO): NO